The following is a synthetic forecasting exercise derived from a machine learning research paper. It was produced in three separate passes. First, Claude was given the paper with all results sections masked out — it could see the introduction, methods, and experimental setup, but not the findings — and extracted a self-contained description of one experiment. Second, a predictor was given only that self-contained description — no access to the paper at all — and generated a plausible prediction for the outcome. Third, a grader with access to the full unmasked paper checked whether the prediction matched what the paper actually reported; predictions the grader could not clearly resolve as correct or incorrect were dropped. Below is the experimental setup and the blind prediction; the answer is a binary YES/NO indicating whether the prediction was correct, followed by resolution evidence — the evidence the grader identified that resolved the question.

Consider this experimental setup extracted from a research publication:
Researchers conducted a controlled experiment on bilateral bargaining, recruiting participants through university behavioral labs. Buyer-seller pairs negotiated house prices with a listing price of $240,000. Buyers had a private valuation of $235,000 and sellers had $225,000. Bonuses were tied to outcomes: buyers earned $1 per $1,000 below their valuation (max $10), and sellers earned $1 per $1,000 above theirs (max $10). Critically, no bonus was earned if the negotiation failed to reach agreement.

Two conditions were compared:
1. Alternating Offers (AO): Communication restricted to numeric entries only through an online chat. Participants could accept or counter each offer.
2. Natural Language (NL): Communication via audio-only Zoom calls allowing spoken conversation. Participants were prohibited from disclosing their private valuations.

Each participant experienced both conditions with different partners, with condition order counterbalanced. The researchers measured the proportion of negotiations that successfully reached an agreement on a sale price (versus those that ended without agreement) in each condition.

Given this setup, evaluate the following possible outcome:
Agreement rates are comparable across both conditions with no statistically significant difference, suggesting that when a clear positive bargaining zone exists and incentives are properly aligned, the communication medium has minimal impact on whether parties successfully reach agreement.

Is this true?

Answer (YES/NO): NO